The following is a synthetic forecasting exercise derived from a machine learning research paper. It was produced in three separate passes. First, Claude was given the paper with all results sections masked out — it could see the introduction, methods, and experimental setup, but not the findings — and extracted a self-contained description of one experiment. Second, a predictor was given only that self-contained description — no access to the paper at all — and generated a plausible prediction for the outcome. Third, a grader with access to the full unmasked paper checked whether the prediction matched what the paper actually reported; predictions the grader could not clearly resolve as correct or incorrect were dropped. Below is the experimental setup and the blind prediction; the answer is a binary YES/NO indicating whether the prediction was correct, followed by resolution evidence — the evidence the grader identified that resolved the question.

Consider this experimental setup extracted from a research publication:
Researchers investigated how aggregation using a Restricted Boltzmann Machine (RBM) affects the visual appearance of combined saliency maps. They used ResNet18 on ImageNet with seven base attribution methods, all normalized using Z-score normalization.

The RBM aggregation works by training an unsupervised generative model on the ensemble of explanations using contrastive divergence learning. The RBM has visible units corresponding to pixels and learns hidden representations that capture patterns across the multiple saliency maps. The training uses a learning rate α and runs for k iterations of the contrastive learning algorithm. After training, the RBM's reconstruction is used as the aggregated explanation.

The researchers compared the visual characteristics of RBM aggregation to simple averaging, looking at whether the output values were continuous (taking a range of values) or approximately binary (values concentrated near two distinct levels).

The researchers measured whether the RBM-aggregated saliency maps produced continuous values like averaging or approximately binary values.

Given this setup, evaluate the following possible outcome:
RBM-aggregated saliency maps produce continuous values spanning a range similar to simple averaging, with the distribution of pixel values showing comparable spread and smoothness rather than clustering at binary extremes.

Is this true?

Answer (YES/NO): NO